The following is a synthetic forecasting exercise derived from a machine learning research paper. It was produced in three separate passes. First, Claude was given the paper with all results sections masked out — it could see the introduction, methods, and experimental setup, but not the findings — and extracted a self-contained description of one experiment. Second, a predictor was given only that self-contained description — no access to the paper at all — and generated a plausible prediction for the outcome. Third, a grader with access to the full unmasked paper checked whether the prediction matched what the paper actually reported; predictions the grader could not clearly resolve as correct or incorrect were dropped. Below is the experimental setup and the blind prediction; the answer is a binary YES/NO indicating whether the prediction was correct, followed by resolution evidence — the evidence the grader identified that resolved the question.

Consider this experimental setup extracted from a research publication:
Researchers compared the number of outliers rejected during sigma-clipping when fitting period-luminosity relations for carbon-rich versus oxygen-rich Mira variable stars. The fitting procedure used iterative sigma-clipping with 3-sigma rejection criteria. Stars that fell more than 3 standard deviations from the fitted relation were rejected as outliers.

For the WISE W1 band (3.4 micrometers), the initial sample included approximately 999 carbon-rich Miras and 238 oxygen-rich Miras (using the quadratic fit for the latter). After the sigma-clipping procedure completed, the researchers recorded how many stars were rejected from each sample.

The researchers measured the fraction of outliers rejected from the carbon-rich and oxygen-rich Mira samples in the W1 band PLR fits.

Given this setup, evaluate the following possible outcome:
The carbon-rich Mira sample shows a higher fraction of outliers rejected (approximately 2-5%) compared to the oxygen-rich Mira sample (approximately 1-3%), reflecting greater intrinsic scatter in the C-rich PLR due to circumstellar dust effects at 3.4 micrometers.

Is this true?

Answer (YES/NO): NO